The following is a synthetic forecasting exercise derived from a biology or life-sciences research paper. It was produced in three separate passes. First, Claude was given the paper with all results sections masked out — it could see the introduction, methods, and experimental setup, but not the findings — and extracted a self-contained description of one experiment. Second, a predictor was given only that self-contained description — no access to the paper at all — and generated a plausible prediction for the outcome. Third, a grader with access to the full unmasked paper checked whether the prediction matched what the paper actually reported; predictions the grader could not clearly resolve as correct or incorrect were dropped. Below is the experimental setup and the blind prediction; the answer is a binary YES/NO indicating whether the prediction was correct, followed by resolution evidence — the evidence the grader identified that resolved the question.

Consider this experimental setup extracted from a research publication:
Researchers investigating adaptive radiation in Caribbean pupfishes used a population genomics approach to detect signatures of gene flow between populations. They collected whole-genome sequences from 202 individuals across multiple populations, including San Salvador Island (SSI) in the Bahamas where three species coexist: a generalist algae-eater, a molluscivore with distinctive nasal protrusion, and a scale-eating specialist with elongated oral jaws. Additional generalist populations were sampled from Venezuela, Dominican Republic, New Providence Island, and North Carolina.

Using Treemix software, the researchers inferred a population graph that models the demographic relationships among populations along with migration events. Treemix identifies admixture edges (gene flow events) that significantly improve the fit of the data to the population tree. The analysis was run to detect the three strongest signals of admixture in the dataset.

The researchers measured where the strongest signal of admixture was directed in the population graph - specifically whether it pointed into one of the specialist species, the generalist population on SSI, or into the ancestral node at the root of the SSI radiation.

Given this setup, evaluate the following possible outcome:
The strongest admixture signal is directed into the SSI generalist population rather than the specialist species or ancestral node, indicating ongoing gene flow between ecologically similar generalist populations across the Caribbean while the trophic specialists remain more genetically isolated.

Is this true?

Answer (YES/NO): NO